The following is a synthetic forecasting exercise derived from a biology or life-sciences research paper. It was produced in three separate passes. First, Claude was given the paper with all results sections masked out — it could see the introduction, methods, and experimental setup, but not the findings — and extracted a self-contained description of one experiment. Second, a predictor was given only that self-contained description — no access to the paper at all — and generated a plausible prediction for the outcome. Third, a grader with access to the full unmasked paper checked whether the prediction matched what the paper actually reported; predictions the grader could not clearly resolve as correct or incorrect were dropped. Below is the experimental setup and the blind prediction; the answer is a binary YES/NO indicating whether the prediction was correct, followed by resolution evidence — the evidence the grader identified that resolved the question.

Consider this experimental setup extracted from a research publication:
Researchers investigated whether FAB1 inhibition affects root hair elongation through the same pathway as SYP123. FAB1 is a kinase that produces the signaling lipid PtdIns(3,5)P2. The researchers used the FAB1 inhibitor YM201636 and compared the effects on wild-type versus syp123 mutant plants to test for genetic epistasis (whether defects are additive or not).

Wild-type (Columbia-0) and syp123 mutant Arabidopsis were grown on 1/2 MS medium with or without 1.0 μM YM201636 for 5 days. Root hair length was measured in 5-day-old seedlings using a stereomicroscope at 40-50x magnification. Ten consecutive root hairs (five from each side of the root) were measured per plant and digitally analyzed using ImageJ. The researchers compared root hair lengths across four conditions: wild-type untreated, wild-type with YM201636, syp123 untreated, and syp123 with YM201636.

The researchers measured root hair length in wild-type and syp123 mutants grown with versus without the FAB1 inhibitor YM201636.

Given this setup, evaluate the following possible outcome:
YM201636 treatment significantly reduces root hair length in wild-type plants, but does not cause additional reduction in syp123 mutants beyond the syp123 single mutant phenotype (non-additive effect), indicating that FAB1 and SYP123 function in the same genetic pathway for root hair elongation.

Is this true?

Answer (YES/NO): YES